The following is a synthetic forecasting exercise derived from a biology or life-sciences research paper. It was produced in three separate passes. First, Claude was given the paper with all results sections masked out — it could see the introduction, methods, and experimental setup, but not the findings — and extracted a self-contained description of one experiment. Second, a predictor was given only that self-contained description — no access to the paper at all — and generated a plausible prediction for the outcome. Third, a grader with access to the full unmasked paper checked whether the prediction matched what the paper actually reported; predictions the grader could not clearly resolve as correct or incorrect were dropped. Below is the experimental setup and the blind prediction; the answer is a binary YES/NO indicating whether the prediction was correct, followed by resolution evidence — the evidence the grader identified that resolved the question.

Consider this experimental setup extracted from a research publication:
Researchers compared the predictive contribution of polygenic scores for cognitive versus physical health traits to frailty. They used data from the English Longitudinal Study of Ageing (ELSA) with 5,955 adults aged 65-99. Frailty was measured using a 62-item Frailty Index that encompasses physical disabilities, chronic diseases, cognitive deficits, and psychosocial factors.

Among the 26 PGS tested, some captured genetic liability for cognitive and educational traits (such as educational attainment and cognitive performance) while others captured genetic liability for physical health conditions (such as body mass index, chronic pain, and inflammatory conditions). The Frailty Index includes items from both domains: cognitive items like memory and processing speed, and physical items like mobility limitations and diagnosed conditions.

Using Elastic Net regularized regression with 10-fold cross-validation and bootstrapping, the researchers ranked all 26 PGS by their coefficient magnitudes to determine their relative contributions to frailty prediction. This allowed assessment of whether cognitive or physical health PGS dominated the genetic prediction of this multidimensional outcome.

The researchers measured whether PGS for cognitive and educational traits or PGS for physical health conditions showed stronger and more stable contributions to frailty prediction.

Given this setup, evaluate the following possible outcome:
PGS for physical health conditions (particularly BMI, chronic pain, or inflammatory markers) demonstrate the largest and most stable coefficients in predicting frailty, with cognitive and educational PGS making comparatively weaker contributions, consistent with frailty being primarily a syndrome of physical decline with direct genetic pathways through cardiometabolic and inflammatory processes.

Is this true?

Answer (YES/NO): YES